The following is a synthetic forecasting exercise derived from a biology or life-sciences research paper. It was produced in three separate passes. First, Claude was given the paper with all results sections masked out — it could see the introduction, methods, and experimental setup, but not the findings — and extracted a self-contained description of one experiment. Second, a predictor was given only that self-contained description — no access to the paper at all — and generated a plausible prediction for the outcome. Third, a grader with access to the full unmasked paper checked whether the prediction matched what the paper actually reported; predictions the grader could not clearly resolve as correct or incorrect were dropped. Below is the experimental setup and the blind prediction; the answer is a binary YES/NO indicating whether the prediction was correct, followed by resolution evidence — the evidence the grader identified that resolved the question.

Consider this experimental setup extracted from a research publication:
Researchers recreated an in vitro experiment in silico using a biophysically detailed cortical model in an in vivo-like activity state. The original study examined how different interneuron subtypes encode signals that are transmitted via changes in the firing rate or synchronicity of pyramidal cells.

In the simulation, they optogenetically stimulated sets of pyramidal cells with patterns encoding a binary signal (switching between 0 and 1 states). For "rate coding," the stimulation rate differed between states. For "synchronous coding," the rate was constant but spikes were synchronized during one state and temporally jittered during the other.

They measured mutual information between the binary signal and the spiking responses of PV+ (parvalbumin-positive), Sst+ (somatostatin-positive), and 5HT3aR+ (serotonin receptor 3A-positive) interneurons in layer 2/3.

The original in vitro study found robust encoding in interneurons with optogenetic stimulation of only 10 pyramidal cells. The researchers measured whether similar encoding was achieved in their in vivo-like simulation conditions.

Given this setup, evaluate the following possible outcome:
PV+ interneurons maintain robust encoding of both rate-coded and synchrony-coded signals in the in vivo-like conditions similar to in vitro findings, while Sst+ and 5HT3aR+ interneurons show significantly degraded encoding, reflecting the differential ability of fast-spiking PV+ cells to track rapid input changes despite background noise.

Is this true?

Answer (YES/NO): NO